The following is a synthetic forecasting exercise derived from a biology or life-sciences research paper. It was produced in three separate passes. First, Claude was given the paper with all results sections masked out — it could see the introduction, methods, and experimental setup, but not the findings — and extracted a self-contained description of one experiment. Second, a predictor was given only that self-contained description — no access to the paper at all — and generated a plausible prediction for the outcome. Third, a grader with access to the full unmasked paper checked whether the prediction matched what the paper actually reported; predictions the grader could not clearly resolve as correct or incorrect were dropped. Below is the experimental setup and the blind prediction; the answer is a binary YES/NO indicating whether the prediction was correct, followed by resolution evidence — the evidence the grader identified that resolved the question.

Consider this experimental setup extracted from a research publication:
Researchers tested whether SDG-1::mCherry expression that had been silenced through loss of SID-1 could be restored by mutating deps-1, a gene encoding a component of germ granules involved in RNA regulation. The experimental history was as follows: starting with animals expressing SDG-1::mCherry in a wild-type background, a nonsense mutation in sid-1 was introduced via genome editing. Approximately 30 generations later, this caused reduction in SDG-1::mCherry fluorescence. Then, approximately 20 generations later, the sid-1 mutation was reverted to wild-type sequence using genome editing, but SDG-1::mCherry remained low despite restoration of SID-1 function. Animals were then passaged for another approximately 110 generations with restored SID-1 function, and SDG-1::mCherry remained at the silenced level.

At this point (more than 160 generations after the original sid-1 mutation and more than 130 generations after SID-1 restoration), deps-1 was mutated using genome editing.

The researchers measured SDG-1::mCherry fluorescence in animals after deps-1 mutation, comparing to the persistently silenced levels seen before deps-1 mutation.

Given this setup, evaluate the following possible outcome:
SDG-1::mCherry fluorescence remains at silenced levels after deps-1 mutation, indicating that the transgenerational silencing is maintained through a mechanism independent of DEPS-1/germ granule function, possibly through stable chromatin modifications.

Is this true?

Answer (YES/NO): NO